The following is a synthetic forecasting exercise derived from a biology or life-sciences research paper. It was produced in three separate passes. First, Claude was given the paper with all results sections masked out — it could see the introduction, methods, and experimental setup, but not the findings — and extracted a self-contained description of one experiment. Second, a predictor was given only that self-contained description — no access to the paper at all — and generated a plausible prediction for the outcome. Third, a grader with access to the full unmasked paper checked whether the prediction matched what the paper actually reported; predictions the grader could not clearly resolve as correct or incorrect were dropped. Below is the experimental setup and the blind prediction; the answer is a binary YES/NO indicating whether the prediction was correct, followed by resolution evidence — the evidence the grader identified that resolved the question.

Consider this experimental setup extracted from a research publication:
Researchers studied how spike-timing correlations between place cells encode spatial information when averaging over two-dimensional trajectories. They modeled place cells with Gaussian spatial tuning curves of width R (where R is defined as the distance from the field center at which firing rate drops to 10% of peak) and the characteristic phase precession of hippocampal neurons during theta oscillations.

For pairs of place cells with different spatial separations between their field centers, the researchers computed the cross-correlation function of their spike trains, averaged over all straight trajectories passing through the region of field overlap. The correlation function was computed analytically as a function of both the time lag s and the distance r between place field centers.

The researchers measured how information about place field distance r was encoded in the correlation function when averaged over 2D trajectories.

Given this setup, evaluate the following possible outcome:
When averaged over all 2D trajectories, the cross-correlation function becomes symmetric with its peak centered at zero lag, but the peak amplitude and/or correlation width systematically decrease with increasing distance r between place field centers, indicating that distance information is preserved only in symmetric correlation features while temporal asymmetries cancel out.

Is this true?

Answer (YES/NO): YES